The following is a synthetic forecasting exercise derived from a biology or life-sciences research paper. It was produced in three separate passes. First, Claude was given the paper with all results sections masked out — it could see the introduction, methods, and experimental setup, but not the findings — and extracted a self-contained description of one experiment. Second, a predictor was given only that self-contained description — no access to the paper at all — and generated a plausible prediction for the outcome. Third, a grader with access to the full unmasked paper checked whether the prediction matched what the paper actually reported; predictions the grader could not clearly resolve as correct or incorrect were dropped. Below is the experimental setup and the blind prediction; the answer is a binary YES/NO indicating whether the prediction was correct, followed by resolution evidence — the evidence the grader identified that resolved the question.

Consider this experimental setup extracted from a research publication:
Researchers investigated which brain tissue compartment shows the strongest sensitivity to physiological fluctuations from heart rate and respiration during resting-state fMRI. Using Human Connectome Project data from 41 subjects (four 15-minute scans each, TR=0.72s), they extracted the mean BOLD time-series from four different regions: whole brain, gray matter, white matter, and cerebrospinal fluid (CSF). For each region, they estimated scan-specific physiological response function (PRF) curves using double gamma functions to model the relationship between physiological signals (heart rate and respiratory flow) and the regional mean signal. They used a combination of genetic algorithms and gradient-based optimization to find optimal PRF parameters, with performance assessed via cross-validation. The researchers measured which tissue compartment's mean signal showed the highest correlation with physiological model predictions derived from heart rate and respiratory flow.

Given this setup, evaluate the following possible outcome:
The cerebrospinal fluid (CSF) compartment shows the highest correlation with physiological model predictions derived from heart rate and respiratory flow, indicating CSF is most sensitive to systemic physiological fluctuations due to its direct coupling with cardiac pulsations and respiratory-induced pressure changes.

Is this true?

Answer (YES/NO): NO